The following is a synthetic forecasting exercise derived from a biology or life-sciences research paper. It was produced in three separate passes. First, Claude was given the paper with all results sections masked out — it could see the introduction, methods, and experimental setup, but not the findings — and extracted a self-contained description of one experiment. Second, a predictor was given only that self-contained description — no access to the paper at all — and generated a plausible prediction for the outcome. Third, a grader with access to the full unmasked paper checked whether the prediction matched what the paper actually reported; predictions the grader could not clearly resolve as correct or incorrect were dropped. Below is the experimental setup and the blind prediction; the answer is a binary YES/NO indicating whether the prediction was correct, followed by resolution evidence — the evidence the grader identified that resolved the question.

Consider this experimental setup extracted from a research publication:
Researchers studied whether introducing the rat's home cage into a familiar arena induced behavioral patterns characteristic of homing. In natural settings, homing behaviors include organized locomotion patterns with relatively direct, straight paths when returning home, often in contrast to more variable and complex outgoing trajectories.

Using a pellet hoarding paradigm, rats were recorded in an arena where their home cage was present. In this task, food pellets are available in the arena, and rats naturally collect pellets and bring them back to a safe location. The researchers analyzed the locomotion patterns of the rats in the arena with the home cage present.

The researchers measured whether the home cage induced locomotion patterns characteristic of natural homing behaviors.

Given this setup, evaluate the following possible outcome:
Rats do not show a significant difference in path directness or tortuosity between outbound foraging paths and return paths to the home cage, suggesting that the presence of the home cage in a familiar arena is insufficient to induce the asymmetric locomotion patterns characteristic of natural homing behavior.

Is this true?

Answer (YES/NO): NO